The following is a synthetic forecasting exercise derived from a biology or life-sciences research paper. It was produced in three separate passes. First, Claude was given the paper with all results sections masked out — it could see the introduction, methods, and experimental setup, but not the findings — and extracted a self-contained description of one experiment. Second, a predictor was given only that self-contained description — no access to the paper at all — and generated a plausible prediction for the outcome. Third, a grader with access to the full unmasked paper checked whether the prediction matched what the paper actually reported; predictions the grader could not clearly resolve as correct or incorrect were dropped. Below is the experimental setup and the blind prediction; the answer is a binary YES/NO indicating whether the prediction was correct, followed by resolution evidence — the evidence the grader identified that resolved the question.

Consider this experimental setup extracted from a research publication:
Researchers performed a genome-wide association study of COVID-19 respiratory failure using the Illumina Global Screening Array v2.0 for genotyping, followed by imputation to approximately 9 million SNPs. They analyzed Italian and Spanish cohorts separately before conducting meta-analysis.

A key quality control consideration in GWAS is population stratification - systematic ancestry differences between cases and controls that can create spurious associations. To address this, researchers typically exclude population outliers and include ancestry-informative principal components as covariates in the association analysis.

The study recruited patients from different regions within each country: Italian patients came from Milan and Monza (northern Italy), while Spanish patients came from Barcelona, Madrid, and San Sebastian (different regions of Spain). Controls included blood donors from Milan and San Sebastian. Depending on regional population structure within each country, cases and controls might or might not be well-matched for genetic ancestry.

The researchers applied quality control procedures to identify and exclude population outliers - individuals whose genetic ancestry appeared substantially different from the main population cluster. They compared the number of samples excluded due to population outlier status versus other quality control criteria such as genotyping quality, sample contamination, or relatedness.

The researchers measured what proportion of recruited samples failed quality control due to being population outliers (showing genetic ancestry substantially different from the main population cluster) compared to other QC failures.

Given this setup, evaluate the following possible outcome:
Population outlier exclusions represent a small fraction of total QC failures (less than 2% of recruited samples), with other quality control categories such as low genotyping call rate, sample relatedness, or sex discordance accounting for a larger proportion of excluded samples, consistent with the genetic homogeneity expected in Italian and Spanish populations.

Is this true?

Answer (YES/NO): NO